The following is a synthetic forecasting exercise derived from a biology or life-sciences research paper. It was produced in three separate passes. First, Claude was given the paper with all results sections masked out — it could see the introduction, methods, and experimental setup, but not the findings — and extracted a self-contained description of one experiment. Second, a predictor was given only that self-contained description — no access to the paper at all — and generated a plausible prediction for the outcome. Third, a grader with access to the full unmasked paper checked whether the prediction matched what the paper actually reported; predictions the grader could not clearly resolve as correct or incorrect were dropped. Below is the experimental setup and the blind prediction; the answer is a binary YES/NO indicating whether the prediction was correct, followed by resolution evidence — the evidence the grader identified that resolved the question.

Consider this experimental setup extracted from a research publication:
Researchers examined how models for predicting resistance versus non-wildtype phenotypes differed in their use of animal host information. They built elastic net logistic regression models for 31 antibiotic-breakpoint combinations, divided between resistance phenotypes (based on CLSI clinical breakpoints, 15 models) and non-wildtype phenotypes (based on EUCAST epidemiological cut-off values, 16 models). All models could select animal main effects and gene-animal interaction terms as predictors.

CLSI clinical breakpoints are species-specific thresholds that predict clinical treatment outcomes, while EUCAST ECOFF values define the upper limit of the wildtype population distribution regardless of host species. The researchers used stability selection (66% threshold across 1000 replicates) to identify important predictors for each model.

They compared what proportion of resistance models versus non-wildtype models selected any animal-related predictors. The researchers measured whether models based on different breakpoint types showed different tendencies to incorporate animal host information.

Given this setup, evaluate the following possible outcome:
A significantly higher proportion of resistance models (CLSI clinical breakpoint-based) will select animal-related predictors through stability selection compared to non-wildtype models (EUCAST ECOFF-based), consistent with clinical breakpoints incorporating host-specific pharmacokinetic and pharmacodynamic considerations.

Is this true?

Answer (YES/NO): NO